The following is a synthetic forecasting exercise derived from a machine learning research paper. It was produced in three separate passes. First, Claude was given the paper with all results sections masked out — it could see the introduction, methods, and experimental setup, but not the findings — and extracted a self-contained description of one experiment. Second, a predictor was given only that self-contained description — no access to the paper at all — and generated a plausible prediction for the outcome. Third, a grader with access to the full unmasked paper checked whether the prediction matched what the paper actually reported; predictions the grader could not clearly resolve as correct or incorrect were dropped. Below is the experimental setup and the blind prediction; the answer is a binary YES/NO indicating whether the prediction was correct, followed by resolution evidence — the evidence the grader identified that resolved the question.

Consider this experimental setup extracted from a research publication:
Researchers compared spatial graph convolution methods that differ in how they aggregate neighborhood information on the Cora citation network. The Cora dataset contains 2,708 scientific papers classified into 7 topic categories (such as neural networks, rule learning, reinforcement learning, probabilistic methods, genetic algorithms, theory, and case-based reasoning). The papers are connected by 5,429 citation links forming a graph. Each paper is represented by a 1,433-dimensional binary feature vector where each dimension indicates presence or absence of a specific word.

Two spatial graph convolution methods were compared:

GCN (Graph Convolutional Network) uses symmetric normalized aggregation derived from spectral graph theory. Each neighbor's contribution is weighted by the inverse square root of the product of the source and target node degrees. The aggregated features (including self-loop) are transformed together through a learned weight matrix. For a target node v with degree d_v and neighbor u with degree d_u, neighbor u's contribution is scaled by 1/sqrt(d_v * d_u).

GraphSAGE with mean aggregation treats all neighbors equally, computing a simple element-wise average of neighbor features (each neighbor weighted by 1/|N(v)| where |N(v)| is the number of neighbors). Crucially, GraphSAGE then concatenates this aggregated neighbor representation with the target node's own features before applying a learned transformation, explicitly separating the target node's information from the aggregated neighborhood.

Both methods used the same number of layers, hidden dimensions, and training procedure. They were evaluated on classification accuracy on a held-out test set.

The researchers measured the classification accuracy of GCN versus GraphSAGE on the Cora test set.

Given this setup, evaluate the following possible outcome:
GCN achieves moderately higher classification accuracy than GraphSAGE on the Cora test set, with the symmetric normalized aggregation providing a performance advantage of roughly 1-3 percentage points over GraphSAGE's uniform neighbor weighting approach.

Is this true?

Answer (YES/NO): NO